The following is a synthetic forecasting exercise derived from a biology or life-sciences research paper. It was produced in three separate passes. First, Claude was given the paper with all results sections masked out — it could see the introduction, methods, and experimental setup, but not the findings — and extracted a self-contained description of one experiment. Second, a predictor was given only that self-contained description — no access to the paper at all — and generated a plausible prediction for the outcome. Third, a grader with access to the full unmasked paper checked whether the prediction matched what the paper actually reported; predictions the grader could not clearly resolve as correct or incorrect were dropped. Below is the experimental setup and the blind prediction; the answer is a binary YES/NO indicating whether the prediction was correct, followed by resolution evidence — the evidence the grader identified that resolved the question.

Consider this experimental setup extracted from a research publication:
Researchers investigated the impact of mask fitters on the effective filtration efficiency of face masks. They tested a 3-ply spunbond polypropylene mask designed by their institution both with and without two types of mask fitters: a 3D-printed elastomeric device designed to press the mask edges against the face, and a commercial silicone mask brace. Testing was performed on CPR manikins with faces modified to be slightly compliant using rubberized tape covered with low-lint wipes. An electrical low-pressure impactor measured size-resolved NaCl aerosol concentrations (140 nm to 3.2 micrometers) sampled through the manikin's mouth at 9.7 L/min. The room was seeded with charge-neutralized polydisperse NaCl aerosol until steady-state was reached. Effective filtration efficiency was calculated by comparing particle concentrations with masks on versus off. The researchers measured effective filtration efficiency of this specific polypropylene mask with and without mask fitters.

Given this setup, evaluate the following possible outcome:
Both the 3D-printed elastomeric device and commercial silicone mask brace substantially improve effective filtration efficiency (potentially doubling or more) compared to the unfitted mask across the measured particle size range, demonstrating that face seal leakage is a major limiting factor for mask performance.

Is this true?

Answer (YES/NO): NO